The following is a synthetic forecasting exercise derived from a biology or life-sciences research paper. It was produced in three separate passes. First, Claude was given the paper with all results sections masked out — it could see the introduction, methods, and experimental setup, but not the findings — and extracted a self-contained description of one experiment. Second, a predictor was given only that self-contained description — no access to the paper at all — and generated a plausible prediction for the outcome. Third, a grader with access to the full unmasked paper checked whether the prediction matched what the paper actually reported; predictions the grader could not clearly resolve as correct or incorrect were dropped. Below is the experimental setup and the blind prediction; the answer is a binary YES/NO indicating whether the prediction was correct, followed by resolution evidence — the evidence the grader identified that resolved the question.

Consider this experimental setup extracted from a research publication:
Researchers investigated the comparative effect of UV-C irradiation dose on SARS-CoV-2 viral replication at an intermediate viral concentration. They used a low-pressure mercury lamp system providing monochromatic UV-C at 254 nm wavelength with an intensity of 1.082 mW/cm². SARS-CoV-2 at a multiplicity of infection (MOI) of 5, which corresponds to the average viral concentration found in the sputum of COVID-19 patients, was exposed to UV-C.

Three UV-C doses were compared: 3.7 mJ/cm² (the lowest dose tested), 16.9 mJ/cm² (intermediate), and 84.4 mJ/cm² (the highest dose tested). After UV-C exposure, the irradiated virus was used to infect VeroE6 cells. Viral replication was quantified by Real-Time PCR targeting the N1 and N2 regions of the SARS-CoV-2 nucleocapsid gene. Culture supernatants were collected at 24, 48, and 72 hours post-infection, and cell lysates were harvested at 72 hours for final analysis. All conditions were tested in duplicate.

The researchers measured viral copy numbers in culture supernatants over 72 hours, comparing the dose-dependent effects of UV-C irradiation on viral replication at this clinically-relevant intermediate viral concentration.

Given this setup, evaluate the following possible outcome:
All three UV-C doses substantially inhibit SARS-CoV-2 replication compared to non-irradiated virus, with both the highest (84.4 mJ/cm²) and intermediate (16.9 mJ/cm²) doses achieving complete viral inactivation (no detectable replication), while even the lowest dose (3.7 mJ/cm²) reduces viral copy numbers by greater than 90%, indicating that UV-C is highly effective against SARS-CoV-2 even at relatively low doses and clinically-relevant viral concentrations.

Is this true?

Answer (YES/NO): NO